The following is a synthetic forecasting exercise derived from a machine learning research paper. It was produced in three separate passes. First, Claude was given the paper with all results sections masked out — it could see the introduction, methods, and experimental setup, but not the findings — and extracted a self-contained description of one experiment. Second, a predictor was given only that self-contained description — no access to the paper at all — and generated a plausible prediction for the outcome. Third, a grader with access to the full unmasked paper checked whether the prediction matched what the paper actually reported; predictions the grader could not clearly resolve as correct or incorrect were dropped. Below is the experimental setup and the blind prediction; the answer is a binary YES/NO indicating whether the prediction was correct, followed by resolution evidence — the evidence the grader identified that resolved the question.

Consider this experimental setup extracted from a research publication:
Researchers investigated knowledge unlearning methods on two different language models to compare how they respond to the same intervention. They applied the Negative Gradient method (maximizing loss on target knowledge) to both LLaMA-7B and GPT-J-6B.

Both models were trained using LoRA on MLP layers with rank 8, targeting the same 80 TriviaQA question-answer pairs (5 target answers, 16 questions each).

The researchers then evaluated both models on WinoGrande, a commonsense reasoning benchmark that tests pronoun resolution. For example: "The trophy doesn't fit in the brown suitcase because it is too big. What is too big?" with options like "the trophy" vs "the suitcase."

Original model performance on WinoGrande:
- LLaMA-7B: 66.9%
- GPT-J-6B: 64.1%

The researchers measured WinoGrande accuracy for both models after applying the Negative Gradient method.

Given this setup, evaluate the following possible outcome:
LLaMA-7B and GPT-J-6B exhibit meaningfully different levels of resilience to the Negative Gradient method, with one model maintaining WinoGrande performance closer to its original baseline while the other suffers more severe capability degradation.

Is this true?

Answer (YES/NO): YES